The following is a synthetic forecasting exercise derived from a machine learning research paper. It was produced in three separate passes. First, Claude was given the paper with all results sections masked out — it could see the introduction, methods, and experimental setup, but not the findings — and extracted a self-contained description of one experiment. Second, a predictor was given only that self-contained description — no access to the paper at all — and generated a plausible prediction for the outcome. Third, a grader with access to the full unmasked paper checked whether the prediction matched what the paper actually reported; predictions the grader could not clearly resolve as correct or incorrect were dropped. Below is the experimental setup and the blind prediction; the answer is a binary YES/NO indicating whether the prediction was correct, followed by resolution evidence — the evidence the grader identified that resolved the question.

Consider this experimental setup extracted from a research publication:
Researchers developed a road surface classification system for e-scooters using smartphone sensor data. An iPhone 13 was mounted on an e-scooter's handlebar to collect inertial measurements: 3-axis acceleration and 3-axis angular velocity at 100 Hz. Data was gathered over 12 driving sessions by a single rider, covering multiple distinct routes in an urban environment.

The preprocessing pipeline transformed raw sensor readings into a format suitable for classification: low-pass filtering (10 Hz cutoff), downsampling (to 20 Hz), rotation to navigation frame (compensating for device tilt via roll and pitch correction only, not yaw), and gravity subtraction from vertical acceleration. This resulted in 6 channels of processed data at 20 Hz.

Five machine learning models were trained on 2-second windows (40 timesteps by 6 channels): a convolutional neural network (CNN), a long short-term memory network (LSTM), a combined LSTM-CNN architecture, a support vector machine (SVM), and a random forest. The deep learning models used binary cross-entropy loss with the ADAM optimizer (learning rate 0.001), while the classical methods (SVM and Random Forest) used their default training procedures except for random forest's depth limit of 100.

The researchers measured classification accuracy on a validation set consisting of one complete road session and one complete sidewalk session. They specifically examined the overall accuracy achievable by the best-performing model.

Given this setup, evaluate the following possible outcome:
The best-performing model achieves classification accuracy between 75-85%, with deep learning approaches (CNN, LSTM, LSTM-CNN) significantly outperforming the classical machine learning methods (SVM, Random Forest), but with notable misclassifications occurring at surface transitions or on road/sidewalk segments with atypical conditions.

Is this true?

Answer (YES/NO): NO